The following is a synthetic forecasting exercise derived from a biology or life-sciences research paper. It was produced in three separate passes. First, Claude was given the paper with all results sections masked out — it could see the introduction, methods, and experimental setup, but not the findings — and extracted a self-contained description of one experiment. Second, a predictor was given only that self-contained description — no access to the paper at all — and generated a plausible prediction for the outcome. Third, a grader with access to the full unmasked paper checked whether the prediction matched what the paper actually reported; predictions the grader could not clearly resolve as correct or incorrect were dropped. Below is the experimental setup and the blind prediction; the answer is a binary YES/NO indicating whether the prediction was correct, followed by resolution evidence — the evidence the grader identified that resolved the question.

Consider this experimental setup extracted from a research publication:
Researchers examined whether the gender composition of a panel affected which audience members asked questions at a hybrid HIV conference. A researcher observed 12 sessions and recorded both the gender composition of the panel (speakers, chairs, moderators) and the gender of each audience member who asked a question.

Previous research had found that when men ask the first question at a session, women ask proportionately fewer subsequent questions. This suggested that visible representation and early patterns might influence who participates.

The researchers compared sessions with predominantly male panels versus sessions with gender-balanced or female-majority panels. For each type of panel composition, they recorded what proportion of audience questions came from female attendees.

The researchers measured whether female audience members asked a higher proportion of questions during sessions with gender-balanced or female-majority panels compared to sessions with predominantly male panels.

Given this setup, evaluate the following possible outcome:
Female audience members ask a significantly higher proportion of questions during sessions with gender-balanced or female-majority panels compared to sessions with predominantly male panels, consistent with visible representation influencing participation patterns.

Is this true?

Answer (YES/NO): NO